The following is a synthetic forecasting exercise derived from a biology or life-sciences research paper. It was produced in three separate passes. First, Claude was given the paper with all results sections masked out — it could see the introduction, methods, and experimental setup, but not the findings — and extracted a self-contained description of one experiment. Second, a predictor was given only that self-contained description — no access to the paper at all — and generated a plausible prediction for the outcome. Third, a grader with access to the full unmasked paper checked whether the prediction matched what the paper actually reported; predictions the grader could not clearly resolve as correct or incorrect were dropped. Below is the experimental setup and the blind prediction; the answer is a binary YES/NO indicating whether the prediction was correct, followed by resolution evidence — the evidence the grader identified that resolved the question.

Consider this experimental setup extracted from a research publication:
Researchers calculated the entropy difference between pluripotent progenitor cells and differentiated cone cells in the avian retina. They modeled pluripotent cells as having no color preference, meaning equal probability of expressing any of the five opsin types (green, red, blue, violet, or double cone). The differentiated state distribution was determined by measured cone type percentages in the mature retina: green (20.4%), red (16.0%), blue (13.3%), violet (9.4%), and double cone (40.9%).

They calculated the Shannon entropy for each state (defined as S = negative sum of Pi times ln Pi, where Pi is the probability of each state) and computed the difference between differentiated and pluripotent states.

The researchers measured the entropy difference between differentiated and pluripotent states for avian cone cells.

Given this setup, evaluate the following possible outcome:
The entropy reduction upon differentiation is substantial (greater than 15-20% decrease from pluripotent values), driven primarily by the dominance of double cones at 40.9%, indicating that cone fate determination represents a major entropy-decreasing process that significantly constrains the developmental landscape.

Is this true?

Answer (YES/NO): NO